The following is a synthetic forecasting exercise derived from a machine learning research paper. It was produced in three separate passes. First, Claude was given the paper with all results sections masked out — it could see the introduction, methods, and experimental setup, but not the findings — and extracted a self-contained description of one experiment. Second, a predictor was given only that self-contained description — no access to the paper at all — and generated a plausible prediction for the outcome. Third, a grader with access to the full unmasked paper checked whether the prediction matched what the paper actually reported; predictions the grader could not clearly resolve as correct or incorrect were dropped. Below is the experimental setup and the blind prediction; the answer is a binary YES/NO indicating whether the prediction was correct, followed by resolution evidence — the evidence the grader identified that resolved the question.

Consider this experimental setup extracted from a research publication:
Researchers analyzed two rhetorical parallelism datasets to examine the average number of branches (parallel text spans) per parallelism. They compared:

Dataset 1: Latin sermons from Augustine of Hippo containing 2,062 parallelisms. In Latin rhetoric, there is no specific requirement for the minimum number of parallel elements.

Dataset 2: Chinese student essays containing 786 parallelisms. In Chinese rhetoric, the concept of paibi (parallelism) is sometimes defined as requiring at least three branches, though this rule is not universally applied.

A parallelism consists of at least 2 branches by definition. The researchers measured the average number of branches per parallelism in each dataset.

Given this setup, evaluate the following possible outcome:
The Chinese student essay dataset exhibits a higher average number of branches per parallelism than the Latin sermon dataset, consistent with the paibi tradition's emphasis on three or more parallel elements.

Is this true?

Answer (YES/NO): YES